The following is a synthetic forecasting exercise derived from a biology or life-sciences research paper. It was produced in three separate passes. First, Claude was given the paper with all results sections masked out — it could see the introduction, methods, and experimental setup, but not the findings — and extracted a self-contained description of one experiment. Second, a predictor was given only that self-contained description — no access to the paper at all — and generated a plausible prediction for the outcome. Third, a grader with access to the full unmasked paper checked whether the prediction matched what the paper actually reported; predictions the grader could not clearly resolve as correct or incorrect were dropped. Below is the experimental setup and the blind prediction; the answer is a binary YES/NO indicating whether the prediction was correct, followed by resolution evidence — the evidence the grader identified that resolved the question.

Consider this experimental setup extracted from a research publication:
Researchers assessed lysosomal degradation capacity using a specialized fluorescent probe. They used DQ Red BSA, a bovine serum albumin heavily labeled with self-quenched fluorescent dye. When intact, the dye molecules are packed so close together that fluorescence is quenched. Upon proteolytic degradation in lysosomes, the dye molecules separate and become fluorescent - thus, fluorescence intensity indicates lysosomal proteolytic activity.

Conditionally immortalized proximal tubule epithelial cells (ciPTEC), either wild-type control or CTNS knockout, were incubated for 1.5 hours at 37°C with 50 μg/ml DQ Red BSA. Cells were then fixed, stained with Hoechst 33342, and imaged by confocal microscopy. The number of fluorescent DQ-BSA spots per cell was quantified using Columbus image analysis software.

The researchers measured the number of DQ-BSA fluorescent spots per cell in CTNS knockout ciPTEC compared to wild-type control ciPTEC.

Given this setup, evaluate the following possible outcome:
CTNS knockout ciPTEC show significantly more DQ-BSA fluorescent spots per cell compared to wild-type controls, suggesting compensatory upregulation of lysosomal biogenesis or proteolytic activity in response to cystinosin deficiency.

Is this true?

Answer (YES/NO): NO